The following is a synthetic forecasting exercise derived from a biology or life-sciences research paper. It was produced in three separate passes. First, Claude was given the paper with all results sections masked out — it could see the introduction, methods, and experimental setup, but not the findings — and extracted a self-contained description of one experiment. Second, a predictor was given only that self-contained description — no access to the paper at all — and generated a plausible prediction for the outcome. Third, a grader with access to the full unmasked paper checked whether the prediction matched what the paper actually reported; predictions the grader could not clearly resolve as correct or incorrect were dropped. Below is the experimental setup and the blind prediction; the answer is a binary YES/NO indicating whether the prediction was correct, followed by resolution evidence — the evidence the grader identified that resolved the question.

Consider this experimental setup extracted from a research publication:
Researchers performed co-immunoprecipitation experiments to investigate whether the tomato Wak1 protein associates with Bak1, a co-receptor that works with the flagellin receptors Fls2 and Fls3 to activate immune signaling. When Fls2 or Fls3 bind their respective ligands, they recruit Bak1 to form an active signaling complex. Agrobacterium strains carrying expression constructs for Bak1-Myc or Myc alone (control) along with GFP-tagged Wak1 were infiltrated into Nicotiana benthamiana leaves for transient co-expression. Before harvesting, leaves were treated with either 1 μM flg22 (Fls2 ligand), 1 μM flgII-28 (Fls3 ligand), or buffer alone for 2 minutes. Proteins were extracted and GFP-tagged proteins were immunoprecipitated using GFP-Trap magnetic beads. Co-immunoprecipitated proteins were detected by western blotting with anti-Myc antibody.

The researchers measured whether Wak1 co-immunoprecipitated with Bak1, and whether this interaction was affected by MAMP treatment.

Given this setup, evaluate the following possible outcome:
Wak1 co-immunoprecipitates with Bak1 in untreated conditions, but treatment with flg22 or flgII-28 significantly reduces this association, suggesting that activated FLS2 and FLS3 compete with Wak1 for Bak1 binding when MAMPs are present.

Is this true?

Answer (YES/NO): NO